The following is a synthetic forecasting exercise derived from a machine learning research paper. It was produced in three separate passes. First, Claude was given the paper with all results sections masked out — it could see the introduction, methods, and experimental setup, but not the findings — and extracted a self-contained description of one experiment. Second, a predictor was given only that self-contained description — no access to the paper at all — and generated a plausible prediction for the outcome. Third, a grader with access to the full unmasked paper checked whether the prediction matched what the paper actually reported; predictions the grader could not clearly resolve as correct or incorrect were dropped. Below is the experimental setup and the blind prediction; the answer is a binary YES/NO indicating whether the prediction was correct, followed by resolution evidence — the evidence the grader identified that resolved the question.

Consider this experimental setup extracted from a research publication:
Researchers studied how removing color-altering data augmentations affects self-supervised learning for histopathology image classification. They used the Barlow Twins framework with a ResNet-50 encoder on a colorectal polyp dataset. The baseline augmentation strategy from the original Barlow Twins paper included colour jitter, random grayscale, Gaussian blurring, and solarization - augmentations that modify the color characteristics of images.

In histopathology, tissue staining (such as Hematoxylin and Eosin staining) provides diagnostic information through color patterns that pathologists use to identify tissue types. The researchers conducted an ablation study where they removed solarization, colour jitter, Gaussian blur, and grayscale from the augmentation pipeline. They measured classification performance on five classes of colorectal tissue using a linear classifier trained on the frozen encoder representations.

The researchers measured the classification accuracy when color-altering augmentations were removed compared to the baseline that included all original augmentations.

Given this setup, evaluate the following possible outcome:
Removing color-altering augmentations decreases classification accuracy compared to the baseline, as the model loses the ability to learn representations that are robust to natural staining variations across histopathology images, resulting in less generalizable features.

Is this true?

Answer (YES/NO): NO